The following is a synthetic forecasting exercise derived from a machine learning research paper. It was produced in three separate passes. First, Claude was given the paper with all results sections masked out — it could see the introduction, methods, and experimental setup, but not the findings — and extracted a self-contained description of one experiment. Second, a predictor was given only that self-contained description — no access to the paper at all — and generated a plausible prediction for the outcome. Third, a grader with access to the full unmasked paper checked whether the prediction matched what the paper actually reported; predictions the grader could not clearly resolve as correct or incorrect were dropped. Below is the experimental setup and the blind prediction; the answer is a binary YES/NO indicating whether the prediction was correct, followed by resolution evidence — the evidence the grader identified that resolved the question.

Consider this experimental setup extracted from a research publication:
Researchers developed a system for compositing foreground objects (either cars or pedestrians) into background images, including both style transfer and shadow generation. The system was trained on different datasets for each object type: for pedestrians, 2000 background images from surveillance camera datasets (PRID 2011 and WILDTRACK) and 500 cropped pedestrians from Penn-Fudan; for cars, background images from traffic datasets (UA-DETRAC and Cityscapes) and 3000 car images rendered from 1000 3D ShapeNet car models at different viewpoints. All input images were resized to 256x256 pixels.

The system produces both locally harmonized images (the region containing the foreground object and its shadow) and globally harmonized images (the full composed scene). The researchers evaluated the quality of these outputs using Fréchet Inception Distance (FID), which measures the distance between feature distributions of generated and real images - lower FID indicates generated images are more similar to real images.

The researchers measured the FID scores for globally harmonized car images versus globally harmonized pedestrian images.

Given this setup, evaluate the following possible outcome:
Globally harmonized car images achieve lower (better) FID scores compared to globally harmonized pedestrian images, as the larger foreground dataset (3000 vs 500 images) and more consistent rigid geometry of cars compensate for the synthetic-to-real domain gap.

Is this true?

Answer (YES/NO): YES